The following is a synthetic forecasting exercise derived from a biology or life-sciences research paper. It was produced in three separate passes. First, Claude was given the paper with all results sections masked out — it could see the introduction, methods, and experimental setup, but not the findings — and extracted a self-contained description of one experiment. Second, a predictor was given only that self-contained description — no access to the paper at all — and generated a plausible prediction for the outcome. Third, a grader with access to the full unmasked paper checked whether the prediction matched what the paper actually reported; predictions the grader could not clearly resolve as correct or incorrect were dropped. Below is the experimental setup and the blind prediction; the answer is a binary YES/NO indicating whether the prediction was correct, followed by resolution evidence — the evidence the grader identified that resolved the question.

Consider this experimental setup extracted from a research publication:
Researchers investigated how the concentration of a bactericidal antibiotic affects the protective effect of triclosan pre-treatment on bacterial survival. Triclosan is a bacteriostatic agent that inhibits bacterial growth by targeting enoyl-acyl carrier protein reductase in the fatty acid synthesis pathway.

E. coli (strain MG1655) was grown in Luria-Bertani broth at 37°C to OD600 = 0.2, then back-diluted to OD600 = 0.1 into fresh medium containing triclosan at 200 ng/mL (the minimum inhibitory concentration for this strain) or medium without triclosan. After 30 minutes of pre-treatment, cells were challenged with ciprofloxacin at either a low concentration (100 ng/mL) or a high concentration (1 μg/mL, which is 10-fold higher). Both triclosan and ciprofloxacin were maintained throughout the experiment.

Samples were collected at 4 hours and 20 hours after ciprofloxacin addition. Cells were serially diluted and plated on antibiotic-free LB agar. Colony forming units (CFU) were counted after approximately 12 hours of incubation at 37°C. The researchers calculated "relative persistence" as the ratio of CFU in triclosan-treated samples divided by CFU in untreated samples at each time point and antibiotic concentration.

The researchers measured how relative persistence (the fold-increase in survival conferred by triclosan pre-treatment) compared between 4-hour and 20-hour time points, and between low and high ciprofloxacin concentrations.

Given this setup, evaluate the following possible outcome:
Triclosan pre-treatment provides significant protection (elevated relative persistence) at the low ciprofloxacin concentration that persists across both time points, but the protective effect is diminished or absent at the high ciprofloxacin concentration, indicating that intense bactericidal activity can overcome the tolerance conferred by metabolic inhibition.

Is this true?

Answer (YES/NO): NO